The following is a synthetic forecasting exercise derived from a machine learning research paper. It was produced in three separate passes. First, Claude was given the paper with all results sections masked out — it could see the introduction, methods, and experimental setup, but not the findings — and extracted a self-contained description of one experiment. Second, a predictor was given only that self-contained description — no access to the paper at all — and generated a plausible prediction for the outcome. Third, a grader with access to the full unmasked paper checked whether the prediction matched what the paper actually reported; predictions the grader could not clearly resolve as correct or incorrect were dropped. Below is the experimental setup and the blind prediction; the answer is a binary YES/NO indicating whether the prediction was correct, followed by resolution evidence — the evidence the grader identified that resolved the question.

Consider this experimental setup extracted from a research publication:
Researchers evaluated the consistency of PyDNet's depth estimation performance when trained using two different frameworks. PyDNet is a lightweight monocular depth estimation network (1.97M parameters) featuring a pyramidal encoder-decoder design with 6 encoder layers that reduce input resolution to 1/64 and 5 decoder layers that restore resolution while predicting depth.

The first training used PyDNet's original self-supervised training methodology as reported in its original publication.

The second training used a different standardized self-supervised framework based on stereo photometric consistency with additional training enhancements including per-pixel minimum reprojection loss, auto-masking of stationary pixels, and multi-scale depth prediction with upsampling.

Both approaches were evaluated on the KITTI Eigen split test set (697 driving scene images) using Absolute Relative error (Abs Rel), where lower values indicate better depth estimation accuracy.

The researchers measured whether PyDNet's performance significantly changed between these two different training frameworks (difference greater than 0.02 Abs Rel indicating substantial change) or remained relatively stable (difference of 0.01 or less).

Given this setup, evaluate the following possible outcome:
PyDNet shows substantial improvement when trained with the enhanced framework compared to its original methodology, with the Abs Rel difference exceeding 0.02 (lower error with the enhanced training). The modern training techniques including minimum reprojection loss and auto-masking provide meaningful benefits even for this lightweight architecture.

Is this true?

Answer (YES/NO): NO